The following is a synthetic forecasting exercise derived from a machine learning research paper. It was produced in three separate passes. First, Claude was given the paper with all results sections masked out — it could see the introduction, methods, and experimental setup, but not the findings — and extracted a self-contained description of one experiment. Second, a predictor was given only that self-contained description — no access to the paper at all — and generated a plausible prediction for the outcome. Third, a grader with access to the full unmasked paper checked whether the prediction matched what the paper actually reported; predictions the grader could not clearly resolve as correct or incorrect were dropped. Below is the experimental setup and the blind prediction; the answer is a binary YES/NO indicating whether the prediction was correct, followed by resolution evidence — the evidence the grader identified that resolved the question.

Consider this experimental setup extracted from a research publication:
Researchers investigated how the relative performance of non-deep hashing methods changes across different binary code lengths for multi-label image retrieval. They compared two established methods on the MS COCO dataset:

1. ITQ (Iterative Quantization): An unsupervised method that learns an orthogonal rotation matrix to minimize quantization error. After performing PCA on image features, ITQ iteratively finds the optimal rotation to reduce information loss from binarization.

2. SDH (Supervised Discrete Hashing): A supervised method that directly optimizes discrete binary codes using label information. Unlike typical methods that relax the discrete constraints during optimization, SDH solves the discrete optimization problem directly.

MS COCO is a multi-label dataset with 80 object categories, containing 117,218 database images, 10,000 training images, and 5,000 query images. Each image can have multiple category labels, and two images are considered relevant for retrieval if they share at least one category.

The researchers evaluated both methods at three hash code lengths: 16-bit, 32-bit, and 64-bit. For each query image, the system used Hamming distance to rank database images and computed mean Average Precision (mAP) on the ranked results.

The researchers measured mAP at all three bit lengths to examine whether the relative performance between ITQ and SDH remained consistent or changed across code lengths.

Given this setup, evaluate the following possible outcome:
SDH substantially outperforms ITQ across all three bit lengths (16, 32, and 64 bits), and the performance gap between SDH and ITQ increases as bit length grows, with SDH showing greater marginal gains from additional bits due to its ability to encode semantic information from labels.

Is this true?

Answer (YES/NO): NO